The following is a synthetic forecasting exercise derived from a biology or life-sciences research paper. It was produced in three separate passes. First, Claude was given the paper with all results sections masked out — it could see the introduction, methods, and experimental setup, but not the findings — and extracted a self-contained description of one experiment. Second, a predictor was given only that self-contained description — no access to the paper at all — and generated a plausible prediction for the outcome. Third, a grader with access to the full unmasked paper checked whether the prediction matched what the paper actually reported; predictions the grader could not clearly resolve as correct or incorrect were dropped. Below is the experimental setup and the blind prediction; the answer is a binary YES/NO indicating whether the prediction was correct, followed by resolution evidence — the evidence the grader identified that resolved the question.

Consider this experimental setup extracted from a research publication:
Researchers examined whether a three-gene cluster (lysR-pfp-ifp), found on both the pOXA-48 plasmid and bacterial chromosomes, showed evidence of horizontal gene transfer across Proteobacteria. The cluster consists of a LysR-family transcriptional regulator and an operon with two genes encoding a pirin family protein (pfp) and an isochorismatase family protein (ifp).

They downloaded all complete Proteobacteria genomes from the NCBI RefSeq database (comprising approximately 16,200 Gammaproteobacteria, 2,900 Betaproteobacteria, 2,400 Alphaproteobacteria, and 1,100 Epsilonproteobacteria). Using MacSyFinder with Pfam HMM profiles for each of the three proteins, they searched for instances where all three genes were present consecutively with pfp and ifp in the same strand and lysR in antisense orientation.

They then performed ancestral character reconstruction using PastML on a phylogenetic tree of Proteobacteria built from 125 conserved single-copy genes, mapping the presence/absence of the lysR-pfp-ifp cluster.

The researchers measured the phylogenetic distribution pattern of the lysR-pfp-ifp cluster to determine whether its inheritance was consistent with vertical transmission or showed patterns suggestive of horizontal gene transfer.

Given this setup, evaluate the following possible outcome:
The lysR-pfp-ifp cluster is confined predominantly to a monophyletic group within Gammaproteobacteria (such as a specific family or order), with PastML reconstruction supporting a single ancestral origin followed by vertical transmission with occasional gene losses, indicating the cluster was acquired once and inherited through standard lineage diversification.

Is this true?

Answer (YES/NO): NO